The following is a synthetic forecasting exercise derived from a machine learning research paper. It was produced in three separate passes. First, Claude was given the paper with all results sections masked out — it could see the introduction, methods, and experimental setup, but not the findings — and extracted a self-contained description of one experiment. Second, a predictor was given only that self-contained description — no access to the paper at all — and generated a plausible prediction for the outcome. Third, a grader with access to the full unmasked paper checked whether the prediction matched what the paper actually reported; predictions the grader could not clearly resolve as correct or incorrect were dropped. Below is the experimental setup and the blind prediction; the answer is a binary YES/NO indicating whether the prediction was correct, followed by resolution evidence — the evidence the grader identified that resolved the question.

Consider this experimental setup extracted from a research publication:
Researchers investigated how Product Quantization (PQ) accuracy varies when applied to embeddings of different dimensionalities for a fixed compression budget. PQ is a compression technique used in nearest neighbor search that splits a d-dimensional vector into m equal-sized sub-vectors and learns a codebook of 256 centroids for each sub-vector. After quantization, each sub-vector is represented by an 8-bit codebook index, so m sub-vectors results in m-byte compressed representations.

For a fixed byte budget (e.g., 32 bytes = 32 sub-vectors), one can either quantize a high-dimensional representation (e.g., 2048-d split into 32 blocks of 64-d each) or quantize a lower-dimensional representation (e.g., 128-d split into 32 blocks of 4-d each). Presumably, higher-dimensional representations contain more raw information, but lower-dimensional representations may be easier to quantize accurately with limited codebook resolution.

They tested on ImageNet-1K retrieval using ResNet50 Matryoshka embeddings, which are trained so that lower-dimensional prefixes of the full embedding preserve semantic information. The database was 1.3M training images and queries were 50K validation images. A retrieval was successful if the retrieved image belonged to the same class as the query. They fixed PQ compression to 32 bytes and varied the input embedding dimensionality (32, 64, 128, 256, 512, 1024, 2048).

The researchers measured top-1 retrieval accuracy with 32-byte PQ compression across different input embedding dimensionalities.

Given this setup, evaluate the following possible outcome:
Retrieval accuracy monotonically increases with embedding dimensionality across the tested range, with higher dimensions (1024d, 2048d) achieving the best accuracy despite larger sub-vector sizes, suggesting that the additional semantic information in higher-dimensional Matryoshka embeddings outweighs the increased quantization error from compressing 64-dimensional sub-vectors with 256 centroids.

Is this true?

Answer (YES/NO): NO